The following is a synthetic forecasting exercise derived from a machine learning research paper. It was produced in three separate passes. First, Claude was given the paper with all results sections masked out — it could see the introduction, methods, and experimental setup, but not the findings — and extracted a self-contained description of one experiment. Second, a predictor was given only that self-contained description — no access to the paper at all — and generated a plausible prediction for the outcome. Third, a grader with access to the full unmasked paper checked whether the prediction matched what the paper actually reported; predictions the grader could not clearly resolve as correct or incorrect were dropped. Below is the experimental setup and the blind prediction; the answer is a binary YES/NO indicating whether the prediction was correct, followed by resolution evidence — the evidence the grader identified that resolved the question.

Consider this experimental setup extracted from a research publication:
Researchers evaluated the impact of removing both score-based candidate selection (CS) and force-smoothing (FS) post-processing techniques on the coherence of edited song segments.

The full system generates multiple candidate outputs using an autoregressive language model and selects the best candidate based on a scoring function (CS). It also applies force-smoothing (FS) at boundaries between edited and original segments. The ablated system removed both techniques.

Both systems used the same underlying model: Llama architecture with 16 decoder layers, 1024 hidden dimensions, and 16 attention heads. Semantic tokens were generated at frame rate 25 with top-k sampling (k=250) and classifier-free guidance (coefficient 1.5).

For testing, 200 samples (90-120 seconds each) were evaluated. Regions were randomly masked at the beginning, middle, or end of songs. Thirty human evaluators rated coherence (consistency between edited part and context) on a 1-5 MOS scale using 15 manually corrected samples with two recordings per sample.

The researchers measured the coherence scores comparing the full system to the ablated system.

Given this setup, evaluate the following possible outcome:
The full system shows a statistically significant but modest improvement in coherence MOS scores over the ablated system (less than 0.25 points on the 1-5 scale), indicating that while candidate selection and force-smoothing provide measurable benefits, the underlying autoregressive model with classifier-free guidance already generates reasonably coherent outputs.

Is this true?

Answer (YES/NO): NO